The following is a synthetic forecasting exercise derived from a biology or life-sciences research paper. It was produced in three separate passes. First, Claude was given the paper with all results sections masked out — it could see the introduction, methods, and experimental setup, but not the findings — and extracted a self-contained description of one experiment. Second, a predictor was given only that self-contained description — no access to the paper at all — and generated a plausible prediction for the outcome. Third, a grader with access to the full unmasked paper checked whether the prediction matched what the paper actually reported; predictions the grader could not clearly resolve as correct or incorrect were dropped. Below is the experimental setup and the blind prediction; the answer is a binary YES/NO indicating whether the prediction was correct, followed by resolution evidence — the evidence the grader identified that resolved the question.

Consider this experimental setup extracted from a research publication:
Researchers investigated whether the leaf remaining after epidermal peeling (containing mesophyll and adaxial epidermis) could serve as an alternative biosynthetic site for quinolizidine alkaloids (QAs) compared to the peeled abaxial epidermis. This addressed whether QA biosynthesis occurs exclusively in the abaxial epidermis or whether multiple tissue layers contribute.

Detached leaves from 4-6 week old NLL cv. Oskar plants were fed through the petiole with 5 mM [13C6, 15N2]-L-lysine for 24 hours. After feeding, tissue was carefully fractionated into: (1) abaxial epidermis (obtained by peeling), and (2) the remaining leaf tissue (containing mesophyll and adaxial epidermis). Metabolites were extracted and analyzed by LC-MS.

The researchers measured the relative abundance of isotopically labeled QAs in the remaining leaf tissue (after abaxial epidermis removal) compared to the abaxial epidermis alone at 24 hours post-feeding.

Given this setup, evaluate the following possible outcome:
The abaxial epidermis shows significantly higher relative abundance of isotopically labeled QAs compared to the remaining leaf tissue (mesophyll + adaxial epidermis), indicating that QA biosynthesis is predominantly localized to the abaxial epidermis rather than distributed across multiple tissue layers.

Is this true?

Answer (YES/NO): YES